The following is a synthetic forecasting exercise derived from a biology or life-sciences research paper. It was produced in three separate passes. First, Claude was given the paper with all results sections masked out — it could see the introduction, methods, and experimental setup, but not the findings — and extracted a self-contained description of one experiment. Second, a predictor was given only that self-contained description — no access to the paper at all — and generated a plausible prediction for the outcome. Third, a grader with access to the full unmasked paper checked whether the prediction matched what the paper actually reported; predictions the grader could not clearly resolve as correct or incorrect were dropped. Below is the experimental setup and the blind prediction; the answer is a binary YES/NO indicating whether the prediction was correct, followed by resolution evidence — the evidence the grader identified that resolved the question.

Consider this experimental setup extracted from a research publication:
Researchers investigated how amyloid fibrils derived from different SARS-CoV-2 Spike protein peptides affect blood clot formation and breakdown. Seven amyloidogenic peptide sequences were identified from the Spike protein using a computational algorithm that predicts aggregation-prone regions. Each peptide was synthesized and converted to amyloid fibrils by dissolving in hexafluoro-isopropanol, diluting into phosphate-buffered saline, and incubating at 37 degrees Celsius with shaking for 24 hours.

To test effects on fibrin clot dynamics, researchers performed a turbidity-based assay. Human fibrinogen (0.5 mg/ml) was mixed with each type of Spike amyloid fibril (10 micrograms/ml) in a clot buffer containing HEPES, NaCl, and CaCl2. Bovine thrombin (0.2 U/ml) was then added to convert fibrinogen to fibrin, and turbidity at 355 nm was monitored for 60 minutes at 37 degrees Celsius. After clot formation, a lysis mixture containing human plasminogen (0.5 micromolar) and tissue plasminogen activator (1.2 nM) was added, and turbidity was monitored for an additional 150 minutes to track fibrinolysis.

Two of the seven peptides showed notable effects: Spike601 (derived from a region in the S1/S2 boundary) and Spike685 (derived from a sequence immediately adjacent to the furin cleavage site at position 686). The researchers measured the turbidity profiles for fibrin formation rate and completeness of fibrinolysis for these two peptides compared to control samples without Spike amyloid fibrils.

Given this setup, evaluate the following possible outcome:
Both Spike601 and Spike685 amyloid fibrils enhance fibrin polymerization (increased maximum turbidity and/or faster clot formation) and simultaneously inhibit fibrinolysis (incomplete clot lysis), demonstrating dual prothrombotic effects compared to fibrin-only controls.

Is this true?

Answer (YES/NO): NO